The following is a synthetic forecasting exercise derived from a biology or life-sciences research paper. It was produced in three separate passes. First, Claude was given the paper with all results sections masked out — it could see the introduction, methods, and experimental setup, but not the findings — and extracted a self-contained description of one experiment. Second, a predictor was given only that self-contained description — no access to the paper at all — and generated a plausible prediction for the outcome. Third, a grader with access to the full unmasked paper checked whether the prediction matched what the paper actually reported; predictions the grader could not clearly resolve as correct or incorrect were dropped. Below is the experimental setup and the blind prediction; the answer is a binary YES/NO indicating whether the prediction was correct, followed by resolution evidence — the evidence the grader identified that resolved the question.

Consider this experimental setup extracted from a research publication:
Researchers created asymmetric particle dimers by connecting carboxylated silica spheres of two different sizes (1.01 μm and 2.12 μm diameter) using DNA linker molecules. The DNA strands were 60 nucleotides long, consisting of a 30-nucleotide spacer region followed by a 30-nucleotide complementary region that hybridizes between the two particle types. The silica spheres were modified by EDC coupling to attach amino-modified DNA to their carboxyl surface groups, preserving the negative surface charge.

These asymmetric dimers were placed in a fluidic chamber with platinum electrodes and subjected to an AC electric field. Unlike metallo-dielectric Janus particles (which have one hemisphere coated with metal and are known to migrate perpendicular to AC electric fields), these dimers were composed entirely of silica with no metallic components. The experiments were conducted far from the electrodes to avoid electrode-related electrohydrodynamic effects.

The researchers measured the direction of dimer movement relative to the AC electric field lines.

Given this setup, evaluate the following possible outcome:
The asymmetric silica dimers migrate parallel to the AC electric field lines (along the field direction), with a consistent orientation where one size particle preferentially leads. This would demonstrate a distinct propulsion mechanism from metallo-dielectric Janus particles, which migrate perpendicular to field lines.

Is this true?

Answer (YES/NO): YES